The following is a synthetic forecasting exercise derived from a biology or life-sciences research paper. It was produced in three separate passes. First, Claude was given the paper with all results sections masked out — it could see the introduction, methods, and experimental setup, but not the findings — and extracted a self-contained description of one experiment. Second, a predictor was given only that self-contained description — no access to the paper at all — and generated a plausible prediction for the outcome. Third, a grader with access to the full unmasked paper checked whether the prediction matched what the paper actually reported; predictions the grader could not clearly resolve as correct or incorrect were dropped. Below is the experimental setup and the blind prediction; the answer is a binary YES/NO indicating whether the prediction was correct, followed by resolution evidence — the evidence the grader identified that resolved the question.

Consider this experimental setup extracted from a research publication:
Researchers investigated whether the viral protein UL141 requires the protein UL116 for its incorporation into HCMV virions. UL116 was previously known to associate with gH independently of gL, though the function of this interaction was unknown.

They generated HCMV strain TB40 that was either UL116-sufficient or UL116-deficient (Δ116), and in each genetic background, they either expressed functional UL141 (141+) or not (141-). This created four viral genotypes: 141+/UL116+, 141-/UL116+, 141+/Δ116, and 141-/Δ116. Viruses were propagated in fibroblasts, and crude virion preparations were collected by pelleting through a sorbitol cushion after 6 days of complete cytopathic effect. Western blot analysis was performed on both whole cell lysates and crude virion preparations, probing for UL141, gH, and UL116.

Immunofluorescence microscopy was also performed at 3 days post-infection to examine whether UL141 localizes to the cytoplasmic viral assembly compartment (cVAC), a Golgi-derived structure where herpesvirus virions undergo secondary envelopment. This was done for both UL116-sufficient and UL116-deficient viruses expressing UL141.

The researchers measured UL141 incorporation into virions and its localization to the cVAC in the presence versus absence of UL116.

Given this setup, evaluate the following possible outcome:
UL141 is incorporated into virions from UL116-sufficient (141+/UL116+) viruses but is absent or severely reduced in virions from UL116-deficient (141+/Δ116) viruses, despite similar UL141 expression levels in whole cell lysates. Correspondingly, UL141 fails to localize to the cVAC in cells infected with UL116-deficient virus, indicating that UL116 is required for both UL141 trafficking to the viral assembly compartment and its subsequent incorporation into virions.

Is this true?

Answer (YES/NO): NO